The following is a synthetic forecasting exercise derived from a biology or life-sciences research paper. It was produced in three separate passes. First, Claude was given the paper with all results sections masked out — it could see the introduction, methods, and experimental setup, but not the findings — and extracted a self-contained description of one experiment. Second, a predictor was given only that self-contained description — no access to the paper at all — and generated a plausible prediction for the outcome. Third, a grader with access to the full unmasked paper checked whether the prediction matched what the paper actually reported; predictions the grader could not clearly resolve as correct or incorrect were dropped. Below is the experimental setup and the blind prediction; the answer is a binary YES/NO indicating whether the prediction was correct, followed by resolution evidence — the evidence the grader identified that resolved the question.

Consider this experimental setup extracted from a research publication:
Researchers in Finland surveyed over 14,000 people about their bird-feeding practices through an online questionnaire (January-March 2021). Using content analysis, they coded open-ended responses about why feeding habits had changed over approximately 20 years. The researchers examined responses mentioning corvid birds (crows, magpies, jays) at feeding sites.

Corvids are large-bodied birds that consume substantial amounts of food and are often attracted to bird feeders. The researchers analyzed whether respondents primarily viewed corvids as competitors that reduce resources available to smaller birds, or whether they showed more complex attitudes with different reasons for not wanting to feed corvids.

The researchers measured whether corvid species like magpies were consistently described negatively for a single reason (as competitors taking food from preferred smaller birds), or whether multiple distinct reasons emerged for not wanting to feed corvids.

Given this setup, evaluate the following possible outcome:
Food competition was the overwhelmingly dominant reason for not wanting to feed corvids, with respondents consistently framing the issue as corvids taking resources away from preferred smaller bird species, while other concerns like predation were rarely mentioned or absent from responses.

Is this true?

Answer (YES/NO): NO